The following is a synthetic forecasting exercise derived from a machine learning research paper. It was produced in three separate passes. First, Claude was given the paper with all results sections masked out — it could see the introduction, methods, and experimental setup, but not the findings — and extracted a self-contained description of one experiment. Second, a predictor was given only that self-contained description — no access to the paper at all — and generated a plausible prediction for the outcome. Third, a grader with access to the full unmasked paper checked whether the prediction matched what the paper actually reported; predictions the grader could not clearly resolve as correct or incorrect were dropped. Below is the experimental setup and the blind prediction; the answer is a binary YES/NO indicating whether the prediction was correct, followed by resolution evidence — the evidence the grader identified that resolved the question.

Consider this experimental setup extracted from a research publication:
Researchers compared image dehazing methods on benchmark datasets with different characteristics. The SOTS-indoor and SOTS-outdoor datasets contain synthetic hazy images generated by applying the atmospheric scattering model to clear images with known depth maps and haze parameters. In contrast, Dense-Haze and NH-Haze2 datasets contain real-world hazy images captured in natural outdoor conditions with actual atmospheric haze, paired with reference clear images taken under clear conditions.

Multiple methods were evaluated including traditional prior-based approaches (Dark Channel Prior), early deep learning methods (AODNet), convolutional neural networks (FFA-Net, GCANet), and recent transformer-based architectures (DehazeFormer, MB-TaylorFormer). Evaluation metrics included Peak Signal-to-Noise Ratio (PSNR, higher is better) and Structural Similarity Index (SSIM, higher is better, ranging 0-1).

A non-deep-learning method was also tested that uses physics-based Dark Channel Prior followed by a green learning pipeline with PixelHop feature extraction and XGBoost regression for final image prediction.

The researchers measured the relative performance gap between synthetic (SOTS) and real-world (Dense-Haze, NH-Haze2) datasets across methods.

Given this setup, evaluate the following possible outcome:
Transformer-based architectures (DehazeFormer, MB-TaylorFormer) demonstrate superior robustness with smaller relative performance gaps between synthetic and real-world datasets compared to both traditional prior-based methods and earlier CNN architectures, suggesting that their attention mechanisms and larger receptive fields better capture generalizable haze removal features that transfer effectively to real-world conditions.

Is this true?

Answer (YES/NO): NO